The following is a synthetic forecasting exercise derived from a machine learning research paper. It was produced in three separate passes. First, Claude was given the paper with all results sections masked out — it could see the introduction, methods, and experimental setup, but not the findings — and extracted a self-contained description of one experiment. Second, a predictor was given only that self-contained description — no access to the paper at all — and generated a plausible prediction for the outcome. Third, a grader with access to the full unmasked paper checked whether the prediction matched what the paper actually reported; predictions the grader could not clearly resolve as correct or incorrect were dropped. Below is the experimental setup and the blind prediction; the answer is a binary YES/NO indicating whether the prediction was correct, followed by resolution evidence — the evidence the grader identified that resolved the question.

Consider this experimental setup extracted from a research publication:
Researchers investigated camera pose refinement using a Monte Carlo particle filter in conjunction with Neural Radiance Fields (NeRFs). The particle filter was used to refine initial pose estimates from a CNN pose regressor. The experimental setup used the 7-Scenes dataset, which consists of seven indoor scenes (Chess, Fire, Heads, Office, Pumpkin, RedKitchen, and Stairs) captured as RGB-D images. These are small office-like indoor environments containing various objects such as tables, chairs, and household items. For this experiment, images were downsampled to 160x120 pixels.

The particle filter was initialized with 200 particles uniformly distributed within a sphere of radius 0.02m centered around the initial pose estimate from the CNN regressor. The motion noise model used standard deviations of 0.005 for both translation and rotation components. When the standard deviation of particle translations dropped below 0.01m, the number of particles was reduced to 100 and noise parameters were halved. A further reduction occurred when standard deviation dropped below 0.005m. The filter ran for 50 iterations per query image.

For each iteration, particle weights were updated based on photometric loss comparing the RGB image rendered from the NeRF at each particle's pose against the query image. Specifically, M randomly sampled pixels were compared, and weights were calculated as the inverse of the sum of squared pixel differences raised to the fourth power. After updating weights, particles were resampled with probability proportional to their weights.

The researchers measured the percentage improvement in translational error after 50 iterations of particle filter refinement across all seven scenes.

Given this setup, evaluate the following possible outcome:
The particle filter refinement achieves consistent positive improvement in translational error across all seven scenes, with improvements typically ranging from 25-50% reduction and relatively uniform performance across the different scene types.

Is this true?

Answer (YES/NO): NO